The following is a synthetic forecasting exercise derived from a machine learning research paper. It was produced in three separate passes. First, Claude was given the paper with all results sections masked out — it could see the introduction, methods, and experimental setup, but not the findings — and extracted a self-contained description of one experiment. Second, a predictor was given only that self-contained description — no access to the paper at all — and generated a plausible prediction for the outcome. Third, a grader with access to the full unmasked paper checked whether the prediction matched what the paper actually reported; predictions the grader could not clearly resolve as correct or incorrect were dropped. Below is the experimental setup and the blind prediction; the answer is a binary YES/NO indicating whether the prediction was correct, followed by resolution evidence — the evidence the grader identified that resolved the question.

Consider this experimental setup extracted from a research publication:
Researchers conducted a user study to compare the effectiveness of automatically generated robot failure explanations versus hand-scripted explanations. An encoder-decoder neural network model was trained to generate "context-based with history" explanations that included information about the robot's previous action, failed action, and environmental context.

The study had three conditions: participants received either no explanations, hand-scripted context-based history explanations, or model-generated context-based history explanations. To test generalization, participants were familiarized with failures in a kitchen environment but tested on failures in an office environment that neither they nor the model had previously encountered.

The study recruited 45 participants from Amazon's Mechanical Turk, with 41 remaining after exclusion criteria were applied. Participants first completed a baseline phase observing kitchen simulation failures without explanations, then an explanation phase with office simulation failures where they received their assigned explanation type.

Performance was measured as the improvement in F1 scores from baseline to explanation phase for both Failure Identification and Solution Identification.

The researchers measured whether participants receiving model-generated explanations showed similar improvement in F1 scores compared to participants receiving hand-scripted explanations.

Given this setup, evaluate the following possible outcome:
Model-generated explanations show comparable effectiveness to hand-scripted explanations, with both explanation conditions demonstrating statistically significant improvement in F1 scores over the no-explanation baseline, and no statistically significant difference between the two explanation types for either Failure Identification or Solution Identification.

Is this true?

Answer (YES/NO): NO